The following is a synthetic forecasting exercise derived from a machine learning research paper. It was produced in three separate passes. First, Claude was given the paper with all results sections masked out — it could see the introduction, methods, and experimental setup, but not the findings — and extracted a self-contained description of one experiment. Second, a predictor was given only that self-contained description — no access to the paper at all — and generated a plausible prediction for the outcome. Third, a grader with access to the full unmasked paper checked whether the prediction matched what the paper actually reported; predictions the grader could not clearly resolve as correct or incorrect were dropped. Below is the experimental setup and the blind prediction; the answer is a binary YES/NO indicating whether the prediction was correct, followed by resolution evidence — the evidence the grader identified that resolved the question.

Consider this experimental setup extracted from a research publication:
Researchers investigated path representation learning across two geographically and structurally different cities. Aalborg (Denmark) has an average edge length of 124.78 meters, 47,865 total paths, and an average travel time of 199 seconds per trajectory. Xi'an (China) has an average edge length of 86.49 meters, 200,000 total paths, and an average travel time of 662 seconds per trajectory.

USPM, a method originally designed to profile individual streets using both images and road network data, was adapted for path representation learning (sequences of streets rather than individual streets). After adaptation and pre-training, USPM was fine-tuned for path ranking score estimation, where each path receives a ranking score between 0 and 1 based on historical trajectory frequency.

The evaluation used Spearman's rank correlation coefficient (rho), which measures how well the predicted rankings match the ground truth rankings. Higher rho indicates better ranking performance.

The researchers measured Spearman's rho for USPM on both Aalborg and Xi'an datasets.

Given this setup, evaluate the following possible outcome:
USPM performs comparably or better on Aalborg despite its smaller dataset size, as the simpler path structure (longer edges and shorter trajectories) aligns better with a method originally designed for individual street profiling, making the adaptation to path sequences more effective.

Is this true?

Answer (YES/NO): YES